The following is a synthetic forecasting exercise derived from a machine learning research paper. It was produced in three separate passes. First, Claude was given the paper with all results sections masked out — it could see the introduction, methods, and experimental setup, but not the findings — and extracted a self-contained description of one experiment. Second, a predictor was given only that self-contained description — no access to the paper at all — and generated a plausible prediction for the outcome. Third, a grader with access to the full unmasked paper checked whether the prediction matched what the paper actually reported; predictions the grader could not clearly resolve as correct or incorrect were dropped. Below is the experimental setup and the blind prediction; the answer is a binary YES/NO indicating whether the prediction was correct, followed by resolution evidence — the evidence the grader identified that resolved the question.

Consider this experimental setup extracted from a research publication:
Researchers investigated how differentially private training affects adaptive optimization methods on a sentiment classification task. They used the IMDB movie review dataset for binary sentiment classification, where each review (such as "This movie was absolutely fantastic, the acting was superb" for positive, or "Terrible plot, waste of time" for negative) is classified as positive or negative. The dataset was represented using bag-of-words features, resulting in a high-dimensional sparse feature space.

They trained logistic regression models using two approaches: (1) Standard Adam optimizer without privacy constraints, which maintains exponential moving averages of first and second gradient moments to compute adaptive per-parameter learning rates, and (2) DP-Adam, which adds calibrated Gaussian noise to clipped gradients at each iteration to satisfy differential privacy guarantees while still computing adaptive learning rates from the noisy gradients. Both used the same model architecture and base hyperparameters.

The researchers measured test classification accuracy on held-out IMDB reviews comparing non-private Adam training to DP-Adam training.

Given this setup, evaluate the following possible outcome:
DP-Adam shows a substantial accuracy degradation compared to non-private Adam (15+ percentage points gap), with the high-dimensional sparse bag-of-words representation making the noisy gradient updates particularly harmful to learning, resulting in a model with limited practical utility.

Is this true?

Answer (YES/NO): YES